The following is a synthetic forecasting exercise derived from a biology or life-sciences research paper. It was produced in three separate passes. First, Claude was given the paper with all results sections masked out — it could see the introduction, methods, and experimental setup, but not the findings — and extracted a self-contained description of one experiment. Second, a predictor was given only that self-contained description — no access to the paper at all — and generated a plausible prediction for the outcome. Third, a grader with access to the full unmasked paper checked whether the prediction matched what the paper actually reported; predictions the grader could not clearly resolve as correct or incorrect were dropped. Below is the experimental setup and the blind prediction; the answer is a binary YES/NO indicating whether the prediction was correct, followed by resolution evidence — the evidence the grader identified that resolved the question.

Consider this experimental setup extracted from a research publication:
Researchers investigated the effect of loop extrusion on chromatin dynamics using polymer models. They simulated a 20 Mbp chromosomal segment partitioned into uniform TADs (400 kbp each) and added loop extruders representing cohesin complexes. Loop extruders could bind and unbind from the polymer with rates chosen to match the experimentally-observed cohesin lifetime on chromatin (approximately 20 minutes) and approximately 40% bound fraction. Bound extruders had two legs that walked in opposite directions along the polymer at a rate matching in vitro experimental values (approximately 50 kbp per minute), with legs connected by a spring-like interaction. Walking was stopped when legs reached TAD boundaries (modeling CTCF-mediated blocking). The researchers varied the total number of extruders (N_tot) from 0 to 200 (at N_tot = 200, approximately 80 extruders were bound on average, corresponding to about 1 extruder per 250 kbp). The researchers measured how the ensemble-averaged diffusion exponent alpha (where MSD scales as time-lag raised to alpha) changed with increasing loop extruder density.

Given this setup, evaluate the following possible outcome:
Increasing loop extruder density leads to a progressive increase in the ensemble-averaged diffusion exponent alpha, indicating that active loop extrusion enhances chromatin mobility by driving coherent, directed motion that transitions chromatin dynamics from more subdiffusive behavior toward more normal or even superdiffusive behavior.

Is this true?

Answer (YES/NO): NO